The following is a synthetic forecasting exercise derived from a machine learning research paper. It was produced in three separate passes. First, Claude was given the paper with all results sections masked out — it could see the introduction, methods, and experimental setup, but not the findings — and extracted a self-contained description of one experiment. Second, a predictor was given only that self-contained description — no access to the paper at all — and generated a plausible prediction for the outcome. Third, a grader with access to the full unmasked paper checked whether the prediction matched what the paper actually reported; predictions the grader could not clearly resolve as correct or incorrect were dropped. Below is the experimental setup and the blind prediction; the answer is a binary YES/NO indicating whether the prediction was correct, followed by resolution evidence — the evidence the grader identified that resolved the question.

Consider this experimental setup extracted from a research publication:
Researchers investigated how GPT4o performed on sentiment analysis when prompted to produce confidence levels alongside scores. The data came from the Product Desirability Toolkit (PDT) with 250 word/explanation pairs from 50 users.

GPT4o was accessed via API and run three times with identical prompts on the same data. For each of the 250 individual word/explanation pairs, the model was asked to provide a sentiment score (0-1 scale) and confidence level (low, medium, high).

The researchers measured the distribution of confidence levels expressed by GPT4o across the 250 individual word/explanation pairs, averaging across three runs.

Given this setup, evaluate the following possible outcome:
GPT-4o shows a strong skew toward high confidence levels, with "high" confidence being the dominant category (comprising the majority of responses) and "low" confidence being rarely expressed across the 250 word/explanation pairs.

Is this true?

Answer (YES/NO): YES